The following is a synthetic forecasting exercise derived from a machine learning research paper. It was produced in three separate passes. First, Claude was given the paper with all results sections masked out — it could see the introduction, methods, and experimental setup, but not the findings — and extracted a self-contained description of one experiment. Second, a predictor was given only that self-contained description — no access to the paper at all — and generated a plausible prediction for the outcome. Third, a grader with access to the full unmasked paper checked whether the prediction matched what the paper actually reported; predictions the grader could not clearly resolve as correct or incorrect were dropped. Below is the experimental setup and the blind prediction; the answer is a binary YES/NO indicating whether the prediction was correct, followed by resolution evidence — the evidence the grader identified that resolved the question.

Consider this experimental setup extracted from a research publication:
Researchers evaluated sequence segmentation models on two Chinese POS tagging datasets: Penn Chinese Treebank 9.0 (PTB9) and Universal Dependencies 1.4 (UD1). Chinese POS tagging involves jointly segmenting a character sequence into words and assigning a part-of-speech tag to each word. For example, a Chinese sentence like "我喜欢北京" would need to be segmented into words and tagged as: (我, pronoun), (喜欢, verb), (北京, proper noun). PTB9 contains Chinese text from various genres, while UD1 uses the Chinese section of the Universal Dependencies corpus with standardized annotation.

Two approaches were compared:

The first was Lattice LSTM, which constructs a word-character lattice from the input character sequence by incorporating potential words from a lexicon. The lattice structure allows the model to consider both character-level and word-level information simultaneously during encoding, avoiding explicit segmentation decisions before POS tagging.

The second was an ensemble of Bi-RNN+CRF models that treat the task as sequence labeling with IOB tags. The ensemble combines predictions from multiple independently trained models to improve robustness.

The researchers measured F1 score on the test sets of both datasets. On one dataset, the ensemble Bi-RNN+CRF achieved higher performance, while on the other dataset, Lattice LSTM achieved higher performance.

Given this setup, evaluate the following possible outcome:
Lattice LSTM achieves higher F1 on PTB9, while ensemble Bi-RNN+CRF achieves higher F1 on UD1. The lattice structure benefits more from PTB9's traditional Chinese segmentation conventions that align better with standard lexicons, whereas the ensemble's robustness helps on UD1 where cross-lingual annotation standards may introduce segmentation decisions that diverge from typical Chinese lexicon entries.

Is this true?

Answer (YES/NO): NO